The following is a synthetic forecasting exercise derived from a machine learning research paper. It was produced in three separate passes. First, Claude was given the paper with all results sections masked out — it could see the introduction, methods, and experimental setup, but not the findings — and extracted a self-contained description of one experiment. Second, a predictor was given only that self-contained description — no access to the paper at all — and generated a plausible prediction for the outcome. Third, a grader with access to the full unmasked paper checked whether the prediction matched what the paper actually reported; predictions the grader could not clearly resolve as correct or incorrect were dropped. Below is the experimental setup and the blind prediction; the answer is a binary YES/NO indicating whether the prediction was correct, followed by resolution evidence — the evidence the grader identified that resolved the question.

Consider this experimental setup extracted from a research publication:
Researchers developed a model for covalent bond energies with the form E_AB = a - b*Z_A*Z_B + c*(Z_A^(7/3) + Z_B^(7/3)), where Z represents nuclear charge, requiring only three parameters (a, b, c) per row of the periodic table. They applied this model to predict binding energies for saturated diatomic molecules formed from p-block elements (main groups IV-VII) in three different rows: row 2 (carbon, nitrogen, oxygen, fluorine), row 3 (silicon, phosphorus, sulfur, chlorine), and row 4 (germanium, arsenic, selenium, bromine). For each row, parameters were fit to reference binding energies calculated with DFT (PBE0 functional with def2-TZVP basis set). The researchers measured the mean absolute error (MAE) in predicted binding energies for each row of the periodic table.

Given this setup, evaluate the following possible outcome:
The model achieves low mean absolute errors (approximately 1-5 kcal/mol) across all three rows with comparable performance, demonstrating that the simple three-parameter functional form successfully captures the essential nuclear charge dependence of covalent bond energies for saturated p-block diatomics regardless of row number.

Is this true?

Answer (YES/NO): YES